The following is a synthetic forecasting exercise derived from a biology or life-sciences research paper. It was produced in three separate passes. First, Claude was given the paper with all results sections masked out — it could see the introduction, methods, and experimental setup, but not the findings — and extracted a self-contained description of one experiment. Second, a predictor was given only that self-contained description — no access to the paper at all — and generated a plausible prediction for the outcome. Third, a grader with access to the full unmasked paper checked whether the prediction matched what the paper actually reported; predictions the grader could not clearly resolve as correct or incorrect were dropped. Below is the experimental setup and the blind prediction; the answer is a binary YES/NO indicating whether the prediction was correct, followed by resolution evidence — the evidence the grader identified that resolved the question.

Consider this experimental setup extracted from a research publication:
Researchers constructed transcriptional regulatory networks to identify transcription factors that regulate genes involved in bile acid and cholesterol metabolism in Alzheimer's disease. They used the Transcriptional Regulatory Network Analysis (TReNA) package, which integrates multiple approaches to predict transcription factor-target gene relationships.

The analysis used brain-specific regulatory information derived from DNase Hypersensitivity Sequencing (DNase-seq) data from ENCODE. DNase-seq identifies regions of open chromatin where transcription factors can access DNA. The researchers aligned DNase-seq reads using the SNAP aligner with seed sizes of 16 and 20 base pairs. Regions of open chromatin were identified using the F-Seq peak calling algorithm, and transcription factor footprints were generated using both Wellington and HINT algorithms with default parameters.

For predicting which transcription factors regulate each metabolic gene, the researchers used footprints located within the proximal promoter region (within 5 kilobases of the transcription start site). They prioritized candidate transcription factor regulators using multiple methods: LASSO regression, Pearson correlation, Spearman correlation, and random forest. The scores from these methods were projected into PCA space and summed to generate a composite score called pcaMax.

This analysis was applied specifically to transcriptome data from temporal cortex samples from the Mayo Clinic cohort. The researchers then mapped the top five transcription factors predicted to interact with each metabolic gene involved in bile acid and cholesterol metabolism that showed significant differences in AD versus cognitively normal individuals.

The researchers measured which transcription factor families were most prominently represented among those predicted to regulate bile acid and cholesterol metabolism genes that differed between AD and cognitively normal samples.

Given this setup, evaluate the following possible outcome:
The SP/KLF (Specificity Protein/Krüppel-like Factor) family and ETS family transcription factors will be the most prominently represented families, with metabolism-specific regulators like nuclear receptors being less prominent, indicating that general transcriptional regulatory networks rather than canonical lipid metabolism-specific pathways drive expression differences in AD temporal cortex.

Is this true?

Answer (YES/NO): NO